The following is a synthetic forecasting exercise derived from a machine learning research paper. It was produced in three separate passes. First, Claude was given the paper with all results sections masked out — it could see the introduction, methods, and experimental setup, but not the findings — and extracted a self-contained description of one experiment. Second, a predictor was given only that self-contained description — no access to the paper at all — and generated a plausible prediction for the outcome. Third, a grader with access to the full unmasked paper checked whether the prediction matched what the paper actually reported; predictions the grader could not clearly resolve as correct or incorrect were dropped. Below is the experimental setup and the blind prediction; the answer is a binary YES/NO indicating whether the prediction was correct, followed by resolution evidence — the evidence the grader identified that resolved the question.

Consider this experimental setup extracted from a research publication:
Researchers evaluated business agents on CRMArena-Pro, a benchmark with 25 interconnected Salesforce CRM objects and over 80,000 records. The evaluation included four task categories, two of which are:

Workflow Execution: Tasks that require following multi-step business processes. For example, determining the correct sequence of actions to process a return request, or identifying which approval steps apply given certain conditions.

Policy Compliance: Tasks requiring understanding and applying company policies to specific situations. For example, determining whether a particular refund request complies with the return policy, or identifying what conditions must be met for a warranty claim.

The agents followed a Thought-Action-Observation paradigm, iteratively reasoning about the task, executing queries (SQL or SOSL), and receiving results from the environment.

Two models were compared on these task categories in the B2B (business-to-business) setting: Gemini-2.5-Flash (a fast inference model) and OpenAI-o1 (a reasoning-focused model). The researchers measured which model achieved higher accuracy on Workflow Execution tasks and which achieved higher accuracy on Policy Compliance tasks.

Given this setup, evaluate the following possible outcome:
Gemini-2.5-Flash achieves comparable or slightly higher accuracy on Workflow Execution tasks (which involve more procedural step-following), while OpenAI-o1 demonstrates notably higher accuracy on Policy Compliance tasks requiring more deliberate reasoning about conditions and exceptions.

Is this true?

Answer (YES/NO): YES